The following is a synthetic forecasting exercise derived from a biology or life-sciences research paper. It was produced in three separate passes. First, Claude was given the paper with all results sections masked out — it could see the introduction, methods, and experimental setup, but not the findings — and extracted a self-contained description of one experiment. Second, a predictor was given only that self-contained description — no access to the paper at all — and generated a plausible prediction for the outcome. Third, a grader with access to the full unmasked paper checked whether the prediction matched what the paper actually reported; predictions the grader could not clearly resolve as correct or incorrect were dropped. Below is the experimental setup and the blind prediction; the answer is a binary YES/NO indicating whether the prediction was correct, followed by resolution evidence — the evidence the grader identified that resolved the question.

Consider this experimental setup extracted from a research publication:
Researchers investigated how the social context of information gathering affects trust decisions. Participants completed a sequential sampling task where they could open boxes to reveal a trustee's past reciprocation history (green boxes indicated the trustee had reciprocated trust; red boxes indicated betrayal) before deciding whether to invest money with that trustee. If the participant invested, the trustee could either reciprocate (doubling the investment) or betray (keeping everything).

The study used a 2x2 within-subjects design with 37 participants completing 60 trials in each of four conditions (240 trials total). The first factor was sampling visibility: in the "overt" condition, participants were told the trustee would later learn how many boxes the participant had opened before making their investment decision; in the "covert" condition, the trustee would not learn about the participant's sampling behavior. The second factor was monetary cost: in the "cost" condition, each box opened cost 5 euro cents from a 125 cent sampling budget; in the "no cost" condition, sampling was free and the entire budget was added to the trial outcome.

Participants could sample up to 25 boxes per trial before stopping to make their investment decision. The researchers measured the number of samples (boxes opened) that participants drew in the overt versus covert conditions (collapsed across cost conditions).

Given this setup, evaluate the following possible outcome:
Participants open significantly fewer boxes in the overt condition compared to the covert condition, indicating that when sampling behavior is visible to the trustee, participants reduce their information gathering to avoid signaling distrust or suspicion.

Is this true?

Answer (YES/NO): NO